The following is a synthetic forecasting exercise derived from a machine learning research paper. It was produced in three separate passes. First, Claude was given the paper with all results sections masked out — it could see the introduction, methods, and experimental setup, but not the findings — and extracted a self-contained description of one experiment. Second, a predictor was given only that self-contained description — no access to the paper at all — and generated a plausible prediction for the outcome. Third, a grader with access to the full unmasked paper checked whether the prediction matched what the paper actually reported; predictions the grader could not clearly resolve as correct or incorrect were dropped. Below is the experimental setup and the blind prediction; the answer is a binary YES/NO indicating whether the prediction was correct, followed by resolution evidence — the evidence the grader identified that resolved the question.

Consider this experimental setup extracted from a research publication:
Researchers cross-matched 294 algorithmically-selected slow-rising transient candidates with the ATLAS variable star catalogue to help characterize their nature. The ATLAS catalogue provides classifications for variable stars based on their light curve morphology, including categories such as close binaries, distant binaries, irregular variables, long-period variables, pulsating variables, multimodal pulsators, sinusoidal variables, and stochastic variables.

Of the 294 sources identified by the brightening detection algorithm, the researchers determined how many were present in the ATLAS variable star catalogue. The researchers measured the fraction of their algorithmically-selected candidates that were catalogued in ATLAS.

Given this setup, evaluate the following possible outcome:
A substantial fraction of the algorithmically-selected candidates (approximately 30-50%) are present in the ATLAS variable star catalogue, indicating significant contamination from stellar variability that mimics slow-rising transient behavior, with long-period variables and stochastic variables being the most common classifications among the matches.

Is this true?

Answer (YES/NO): NO